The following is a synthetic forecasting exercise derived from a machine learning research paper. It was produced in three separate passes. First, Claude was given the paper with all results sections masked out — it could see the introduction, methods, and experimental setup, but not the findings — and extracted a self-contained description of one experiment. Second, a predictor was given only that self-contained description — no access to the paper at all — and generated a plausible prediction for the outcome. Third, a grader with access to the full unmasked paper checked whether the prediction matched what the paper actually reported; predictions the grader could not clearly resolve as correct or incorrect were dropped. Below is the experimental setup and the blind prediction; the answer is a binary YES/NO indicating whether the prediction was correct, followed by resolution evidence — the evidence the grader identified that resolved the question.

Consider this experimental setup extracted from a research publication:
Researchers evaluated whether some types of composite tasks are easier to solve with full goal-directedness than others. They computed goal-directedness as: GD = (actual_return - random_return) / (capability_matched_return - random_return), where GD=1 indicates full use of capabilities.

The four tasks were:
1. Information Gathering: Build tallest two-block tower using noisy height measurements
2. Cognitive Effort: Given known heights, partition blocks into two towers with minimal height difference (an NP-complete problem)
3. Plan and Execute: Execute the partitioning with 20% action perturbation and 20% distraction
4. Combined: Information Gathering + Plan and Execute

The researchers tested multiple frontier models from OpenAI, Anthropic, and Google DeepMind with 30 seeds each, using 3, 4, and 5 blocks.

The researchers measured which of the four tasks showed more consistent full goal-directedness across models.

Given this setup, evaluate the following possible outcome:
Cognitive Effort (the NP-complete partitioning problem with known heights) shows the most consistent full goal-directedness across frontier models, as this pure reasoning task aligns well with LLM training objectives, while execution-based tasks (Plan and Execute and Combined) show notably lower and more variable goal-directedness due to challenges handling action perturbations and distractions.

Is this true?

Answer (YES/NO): YES